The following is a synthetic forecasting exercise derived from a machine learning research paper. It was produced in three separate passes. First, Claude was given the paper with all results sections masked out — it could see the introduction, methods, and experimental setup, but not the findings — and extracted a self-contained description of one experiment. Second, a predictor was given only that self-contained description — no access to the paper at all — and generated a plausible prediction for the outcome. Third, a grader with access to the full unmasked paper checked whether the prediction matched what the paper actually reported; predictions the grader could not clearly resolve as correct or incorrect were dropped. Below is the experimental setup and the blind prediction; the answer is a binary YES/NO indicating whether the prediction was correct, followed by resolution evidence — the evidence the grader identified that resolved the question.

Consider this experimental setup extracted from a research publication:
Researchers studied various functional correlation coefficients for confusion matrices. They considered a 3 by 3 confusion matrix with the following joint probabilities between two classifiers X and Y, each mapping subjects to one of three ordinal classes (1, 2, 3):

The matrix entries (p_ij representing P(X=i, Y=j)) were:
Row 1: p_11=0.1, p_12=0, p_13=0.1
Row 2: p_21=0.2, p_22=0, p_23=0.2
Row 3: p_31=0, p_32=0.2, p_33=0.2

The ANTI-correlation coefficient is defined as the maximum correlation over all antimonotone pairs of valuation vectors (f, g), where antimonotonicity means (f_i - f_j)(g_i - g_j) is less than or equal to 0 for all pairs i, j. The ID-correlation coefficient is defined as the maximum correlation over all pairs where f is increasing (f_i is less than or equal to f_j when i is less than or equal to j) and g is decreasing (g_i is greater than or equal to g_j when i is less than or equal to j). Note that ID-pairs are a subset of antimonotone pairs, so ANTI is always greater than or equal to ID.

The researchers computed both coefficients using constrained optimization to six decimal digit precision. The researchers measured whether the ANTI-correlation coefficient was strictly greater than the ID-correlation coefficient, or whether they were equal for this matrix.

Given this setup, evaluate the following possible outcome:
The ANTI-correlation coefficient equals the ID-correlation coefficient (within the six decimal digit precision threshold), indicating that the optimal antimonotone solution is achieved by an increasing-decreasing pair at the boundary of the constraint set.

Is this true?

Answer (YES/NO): NO